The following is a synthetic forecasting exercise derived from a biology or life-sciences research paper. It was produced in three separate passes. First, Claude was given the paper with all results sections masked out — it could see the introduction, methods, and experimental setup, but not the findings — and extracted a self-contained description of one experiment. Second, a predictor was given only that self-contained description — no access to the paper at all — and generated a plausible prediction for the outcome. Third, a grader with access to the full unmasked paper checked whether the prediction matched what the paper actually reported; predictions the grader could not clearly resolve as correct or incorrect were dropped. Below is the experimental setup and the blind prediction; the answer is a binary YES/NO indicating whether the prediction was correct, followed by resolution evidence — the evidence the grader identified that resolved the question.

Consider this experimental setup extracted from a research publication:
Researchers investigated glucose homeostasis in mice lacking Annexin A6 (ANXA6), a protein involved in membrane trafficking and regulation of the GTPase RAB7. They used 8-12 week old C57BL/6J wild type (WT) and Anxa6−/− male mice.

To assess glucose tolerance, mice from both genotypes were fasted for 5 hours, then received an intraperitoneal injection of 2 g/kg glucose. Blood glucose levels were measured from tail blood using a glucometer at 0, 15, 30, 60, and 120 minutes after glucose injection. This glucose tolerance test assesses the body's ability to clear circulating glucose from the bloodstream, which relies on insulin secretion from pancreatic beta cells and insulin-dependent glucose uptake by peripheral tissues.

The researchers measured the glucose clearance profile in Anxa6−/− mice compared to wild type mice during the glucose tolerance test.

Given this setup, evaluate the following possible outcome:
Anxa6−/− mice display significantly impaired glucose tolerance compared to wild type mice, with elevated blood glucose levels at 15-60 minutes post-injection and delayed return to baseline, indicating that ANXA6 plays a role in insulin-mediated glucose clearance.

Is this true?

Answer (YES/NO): NO